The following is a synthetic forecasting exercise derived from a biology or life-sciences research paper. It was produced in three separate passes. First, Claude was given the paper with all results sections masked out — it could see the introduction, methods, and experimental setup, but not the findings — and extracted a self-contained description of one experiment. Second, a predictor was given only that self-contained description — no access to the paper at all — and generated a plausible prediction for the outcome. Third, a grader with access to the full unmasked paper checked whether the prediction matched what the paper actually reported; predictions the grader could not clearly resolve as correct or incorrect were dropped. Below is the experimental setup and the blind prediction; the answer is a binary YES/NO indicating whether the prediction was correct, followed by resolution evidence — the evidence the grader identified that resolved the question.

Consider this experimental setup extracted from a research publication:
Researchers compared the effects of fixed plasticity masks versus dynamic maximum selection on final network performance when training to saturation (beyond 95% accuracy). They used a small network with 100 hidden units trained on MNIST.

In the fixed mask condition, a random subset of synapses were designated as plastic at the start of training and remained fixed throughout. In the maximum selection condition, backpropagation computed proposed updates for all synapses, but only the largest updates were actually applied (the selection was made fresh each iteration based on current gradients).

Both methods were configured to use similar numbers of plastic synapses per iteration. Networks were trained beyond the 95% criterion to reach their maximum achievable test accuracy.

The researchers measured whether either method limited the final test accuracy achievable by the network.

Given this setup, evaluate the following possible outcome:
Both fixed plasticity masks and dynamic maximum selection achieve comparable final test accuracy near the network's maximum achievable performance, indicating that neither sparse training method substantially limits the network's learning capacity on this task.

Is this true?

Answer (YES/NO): NO